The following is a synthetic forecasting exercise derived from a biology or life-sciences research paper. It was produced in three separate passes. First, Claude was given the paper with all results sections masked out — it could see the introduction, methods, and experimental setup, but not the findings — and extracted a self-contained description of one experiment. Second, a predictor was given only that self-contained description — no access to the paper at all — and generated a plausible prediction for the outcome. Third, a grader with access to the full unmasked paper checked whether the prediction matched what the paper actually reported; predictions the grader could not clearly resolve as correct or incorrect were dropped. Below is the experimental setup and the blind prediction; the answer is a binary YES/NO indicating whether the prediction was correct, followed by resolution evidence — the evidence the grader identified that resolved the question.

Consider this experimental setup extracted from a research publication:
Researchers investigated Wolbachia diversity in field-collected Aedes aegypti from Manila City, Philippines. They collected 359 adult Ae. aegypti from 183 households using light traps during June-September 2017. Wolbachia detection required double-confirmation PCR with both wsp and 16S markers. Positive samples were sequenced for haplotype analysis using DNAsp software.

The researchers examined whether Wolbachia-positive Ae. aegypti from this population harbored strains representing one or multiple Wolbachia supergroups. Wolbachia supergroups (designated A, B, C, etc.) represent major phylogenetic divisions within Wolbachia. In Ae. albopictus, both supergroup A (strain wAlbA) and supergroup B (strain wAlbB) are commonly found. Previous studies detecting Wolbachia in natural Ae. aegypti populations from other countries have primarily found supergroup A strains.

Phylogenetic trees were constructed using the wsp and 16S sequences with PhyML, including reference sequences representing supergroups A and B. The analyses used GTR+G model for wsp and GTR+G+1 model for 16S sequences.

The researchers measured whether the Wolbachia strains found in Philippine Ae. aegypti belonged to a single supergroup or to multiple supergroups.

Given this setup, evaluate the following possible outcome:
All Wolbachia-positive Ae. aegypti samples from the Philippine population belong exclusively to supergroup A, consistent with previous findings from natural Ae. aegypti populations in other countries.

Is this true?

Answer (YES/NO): YES